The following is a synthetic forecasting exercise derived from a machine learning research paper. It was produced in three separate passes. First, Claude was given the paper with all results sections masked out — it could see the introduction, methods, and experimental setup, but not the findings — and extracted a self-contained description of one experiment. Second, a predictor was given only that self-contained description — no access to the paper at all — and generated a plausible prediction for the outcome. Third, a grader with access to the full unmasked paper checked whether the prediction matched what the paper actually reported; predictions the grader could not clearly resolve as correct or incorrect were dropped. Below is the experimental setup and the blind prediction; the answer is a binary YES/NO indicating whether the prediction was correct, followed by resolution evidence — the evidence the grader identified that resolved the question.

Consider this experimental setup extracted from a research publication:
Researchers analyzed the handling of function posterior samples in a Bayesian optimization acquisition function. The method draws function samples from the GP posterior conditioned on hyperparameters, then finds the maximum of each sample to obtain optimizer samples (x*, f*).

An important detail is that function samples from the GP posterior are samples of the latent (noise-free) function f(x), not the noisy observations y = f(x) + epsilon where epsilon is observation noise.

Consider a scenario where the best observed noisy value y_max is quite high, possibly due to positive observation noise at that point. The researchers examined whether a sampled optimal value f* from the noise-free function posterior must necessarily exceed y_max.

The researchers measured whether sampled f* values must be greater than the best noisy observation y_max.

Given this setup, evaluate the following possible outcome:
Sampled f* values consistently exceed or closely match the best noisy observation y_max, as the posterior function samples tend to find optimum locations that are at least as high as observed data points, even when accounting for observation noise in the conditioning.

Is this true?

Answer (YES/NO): NO